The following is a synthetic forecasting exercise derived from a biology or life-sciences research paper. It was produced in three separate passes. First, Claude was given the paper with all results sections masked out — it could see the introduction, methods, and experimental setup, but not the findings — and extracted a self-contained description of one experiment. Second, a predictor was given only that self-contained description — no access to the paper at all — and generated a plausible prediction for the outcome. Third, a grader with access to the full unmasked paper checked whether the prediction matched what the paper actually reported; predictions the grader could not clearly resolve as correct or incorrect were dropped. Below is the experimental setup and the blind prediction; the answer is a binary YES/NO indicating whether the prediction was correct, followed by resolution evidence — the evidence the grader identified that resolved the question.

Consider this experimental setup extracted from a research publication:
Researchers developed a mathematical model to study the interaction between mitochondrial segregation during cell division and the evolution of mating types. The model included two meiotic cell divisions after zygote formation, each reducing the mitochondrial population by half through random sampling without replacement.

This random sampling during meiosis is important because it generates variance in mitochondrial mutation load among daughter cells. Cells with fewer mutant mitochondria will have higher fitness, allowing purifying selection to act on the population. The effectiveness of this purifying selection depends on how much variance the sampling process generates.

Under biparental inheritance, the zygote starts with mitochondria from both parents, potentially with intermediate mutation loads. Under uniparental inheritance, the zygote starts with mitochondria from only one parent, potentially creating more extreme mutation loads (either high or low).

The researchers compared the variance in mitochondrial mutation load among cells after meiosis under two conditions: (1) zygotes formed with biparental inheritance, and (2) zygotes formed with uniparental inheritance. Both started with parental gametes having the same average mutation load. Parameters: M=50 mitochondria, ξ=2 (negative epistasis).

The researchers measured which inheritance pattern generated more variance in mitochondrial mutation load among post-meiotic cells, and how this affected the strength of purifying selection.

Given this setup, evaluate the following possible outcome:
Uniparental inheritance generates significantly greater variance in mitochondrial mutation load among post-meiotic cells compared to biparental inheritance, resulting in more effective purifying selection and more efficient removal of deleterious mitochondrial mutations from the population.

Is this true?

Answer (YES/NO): YES